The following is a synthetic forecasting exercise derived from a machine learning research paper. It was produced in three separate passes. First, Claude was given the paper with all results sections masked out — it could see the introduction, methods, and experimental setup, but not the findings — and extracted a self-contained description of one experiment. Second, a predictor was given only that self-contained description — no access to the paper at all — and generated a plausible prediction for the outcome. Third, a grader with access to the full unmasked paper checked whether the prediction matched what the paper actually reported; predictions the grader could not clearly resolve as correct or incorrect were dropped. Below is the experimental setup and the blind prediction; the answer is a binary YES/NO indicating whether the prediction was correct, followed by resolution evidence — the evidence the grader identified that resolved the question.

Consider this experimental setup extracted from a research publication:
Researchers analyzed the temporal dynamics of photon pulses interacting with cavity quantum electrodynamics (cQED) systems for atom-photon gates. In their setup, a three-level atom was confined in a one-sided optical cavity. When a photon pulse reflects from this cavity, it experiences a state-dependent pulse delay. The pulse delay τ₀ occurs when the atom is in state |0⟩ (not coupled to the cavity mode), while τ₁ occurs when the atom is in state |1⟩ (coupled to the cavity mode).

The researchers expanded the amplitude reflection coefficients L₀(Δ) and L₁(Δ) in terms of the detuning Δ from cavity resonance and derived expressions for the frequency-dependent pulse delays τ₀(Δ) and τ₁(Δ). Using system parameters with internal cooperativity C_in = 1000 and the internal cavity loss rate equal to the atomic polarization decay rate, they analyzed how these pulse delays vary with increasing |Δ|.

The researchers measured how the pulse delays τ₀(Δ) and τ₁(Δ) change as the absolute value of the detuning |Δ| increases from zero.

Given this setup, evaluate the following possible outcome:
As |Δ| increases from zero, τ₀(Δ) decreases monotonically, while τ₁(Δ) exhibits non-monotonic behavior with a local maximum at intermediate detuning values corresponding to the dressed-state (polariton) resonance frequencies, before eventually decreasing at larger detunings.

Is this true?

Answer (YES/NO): NO